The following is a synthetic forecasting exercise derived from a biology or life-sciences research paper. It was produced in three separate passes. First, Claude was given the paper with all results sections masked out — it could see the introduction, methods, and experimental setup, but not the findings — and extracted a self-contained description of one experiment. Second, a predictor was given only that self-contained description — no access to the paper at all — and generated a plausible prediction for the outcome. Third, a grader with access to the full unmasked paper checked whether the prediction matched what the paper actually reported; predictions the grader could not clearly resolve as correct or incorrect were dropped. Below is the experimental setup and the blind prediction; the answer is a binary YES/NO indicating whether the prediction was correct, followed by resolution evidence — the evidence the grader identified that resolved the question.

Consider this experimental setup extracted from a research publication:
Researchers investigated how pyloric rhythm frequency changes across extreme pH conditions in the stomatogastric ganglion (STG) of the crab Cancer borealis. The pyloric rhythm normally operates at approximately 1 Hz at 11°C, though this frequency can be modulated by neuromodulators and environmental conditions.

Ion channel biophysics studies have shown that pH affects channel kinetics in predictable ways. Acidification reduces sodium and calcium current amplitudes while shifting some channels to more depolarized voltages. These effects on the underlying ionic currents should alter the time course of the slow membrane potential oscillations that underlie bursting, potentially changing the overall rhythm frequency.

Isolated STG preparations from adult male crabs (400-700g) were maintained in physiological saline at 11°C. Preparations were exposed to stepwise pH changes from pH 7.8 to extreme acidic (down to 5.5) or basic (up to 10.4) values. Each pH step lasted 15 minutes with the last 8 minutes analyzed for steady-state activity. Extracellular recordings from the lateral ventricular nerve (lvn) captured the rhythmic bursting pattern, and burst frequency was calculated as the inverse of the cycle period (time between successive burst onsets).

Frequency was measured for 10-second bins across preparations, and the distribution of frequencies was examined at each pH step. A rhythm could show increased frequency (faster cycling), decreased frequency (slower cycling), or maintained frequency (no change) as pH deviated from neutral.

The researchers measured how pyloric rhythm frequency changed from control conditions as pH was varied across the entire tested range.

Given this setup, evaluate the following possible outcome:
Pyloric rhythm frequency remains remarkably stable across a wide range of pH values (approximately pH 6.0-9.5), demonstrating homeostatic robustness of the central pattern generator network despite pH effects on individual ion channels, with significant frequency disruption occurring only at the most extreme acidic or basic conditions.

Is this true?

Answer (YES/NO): NO